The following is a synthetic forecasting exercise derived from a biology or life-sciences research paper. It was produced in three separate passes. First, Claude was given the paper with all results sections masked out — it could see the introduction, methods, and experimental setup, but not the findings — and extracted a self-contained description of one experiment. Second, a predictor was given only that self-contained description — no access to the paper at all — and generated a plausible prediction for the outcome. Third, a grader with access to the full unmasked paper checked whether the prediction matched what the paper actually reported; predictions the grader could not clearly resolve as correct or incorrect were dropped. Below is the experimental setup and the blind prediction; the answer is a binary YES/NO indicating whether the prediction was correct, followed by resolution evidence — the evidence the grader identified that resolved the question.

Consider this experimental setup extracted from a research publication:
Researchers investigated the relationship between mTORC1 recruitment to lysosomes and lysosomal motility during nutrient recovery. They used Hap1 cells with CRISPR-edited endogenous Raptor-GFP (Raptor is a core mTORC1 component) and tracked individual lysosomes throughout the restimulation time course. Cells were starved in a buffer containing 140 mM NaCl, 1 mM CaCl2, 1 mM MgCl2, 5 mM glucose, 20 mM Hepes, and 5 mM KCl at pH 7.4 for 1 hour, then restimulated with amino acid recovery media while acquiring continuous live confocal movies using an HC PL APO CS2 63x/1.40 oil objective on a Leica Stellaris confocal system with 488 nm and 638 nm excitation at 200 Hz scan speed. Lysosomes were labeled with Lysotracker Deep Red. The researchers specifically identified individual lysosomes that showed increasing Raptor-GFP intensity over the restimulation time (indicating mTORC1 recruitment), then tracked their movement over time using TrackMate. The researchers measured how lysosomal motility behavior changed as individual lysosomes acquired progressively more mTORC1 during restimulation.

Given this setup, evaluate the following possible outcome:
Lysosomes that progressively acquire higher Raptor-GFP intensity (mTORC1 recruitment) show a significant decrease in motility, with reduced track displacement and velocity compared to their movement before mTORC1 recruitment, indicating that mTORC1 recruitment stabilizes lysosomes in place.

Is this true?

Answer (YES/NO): NO